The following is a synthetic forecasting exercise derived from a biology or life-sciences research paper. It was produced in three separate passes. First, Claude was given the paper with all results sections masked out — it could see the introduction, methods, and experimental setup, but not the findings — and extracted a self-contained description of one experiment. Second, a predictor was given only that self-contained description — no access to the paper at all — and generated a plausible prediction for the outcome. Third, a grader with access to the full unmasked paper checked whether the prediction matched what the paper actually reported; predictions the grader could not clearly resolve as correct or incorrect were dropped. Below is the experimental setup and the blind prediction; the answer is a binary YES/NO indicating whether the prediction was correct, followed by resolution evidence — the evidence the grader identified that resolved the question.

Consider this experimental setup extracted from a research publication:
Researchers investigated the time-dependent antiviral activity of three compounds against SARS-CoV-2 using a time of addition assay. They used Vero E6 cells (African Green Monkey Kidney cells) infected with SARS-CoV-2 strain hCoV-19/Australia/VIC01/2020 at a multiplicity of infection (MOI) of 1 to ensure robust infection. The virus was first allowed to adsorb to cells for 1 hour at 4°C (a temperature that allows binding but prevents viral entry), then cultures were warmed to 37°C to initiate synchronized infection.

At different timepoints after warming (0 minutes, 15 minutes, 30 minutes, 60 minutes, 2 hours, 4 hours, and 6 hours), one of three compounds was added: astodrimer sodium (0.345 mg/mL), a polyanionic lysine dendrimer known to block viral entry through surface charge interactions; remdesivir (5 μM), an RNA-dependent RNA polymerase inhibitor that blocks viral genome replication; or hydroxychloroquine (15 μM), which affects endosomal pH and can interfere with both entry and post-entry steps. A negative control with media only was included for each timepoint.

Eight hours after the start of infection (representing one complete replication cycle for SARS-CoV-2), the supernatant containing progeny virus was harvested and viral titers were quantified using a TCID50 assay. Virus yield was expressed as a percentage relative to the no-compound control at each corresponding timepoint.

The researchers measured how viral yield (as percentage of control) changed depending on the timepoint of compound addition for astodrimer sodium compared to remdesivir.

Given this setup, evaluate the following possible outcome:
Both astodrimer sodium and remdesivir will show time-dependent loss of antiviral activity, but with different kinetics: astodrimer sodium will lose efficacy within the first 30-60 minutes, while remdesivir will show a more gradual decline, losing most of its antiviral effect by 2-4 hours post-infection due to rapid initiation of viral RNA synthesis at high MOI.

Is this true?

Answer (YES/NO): NO